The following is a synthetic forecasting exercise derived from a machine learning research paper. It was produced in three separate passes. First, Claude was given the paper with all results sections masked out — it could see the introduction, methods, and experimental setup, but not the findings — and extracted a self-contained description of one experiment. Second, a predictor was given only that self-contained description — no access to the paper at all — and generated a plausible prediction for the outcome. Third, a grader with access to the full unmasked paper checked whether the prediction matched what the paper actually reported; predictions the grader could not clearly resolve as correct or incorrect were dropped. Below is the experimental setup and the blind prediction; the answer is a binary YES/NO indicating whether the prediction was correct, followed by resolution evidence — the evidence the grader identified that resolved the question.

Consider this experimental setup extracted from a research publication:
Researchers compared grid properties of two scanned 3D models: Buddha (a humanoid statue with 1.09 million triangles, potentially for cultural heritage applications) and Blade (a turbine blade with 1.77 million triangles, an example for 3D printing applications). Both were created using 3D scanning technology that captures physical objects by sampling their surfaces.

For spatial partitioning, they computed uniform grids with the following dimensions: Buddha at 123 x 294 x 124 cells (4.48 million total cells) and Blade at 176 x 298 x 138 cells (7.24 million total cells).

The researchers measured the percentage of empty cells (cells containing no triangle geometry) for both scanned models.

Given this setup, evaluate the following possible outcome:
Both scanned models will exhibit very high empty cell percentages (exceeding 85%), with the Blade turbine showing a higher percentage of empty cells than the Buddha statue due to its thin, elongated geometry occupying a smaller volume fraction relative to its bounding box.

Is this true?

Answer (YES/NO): NO